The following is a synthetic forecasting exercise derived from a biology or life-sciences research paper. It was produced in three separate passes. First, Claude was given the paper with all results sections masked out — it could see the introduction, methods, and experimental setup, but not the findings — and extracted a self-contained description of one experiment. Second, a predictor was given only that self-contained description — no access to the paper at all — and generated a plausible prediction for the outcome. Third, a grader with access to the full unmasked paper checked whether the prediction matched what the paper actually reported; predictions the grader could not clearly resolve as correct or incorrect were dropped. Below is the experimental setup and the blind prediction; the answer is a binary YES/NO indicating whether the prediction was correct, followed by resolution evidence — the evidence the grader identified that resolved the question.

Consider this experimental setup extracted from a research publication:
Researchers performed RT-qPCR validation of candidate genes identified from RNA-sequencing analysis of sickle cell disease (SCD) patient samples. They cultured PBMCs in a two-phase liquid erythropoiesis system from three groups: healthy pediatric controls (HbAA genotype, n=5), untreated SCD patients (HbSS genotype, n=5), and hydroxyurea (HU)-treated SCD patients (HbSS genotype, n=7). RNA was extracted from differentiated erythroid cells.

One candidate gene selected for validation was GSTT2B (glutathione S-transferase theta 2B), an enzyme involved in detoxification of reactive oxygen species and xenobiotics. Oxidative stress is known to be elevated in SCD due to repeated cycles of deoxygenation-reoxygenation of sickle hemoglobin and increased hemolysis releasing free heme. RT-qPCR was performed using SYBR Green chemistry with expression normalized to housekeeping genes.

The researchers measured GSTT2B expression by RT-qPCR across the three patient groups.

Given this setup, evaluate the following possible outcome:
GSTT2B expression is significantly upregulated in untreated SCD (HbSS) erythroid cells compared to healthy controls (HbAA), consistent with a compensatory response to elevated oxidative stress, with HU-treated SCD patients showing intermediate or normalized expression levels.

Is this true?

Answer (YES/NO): NO